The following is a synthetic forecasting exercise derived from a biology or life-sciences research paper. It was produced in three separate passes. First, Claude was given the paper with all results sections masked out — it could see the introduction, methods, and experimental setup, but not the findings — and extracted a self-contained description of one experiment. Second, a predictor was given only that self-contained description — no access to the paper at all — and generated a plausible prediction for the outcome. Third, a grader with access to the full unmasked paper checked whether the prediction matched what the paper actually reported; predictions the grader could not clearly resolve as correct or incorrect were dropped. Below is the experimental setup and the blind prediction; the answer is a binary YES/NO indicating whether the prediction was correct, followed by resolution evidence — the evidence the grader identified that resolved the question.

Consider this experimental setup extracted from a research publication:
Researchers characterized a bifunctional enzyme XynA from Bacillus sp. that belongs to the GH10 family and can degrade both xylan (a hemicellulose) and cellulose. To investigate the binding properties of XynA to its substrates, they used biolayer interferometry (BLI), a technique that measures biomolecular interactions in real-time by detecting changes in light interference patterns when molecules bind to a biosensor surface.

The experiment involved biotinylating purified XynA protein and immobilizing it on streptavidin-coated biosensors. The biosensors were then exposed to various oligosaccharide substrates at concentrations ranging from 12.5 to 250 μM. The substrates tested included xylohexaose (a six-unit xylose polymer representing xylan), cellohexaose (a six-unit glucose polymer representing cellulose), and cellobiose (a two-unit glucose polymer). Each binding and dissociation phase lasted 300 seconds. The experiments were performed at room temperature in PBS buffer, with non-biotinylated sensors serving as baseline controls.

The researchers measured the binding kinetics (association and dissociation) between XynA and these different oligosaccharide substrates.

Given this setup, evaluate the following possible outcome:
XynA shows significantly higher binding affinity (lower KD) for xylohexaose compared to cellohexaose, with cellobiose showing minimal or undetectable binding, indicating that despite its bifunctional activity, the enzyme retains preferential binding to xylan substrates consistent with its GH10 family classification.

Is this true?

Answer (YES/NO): NO